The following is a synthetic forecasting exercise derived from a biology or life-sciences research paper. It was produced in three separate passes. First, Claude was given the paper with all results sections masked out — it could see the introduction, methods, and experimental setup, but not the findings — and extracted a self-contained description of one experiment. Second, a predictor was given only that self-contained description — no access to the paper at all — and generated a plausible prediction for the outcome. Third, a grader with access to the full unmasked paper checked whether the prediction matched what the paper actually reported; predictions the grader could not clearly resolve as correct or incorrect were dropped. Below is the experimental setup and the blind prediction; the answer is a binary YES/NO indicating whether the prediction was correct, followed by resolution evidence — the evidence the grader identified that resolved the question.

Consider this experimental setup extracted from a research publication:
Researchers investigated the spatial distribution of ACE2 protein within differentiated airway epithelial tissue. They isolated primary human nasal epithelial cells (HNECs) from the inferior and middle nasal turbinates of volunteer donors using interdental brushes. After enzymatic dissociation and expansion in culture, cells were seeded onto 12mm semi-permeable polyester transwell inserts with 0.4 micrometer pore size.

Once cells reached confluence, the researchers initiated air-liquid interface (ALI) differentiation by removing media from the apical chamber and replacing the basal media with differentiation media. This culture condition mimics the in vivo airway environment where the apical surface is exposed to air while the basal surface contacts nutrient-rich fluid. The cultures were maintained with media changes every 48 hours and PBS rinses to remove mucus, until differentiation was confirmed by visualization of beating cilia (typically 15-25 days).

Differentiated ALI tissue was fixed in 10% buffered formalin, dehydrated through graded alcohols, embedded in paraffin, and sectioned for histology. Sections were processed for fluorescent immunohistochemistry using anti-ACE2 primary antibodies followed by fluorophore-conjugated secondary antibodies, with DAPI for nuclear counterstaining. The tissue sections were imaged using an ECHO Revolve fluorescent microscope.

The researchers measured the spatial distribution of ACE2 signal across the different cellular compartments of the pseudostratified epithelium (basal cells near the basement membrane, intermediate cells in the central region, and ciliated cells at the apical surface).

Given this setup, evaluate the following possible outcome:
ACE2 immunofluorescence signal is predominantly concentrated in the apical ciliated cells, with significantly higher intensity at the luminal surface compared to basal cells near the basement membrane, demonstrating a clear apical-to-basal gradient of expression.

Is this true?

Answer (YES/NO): NO